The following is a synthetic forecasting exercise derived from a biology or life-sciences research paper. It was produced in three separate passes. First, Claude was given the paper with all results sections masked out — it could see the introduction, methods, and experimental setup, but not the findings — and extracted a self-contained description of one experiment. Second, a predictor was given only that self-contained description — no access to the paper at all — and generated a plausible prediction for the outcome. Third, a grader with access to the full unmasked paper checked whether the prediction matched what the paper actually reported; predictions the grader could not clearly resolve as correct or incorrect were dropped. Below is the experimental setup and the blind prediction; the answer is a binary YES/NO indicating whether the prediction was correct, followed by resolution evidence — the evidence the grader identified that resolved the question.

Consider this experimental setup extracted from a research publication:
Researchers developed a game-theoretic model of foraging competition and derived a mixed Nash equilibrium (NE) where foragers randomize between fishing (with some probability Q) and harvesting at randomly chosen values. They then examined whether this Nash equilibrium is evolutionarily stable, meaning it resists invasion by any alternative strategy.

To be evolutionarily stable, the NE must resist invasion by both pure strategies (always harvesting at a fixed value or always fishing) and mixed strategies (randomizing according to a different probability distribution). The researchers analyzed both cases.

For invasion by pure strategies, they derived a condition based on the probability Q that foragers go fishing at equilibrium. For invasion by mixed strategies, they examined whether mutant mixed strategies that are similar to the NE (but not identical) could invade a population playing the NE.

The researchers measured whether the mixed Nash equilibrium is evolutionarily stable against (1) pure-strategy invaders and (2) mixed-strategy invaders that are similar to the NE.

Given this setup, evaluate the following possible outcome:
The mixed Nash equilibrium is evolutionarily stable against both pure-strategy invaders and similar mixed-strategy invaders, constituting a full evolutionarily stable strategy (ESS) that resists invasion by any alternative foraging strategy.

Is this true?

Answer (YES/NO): NO